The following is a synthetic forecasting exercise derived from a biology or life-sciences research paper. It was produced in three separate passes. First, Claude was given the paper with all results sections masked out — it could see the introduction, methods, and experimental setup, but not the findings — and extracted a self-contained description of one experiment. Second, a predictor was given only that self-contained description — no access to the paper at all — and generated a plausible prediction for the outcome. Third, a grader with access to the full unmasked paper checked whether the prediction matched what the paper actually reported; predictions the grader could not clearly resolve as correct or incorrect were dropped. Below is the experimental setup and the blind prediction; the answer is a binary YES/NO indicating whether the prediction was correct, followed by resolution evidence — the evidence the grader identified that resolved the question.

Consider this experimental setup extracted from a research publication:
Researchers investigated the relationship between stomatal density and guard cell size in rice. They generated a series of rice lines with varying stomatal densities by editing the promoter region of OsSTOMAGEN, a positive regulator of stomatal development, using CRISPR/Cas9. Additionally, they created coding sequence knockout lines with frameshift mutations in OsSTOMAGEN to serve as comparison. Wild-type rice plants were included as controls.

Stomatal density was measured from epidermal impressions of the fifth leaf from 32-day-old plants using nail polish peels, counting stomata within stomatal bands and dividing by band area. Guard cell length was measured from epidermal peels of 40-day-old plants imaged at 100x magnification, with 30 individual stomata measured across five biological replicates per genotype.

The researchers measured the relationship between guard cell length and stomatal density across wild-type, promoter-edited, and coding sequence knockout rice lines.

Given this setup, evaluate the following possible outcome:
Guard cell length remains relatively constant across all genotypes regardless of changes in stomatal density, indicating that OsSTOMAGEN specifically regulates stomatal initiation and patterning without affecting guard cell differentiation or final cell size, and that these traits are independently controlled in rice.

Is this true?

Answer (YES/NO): NO